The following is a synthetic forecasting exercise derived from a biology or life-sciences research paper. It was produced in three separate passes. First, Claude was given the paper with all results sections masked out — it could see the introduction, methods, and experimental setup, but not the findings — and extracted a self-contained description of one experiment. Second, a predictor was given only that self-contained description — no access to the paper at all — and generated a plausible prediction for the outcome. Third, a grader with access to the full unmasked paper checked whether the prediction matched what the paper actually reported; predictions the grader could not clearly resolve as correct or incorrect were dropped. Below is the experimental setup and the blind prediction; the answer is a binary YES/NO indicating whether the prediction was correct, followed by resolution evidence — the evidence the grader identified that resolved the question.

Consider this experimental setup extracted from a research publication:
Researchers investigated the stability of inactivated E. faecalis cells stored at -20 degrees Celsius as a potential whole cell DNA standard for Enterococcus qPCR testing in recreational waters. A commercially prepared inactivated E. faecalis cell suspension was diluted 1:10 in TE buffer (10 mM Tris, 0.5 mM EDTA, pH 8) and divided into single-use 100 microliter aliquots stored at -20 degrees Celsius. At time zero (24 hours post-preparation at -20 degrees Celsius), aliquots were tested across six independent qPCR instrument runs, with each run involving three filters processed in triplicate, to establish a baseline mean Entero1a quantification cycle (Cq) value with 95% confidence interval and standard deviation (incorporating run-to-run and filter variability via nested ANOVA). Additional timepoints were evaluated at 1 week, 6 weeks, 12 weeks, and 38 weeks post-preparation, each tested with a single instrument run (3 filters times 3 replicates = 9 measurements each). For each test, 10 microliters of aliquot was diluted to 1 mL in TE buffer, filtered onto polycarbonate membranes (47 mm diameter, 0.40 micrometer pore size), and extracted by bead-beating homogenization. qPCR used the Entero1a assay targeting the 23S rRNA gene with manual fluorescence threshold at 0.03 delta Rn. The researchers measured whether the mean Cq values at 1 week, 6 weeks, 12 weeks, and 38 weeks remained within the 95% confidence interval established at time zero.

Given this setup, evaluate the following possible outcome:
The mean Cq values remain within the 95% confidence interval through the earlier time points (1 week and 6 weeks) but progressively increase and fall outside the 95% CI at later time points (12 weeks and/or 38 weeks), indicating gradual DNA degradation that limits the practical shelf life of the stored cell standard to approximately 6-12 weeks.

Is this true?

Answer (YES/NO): NO